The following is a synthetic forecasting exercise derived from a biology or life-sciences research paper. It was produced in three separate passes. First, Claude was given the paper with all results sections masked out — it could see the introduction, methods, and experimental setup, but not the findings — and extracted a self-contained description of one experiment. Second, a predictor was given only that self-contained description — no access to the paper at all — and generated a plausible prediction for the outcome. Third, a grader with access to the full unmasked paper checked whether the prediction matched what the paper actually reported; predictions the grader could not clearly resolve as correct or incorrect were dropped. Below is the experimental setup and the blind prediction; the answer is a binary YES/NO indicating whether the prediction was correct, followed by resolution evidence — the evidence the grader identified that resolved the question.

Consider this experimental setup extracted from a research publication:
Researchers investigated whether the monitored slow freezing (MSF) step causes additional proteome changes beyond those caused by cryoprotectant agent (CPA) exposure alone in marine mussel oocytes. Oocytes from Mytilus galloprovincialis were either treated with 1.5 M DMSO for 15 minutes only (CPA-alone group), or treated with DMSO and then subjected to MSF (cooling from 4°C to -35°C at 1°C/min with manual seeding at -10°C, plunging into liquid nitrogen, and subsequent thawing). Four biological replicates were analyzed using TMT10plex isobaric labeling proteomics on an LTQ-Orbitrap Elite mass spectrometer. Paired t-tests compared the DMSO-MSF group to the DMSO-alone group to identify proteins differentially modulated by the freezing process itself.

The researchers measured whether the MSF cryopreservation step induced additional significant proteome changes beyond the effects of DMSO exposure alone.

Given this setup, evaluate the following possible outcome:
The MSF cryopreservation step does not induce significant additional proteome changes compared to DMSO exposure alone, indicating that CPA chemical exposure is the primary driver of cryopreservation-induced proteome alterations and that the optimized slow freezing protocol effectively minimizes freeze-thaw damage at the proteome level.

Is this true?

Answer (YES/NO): YES